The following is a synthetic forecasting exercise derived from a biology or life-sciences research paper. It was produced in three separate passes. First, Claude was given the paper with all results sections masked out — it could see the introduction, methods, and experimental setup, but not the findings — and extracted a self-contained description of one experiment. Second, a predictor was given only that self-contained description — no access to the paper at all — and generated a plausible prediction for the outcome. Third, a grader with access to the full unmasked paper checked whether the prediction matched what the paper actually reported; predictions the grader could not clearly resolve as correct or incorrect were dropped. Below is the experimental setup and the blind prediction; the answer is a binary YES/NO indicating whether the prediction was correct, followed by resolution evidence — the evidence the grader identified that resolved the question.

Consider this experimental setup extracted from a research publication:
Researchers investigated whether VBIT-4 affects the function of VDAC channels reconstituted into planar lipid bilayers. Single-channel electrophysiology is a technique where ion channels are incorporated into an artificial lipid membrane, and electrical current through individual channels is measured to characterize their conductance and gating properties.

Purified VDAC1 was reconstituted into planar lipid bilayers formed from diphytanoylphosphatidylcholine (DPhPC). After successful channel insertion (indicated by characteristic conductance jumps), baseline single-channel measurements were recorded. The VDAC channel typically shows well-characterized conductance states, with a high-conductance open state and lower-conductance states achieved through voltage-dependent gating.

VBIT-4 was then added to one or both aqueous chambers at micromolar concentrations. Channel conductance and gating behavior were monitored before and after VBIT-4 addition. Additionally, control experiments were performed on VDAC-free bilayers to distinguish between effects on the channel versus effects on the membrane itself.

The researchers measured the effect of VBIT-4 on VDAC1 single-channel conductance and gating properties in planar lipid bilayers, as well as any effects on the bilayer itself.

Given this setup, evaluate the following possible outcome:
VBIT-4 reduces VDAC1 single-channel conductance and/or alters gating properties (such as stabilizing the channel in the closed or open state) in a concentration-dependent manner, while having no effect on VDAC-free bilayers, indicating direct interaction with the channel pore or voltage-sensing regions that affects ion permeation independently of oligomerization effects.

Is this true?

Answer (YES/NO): NO